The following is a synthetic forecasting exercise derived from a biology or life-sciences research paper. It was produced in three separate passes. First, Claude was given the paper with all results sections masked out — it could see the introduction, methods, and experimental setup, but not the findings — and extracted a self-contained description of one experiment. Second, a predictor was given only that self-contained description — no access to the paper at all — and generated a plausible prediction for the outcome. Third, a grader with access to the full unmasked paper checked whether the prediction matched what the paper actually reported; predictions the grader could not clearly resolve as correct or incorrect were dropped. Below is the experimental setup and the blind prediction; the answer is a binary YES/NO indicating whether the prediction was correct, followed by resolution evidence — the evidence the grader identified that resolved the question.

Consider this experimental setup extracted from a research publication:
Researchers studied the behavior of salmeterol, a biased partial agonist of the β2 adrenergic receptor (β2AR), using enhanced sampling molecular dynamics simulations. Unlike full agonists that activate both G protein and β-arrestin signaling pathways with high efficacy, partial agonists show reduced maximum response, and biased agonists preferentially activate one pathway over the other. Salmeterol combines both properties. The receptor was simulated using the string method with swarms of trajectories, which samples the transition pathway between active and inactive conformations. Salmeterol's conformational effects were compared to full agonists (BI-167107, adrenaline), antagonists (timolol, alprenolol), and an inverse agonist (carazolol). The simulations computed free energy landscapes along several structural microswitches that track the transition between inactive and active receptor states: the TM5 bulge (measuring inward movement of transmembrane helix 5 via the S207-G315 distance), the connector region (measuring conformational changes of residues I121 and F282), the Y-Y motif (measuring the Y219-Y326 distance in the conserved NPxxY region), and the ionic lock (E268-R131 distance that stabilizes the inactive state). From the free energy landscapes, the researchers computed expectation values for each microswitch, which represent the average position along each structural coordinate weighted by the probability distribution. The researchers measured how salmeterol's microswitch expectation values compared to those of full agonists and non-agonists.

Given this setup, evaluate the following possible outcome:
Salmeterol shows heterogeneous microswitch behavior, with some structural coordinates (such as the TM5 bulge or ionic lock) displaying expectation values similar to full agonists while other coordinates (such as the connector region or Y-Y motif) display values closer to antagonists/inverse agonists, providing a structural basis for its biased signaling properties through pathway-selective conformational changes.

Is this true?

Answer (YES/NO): NO